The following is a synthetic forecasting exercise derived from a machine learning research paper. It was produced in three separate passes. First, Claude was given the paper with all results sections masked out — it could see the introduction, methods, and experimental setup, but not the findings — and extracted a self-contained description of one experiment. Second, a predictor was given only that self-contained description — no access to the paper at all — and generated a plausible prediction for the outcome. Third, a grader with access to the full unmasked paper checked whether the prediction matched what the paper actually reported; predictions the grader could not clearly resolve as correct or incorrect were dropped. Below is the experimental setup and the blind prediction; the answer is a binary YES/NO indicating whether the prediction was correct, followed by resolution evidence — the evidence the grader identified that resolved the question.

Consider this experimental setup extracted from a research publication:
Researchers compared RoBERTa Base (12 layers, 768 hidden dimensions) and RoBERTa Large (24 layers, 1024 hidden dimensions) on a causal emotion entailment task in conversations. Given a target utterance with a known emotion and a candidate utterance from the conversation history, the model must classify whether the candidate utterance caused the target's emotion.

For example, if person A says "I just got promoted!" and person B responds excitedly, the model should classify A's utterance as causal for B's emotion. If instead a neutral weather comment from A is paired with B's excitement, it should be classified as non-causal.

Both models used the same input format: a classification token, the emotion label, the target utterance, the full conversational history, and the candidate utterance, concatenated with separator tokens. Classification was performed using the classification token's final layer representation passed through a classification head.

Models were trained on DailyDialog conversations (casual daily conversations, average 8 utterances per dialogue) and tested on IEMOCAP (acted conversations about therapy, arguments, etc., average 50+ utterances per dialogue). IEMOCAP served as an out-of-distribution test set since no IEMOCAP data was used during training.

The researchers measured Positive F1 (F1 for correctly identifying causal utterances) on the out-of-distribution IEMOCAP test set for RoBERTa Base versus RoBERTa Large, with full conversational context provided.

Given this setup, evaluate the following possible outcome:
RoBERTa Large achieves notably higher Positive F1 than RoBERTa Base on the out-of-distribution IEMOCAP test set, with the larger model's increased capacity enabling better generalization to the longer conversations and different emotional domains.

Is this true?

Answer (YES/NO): YES